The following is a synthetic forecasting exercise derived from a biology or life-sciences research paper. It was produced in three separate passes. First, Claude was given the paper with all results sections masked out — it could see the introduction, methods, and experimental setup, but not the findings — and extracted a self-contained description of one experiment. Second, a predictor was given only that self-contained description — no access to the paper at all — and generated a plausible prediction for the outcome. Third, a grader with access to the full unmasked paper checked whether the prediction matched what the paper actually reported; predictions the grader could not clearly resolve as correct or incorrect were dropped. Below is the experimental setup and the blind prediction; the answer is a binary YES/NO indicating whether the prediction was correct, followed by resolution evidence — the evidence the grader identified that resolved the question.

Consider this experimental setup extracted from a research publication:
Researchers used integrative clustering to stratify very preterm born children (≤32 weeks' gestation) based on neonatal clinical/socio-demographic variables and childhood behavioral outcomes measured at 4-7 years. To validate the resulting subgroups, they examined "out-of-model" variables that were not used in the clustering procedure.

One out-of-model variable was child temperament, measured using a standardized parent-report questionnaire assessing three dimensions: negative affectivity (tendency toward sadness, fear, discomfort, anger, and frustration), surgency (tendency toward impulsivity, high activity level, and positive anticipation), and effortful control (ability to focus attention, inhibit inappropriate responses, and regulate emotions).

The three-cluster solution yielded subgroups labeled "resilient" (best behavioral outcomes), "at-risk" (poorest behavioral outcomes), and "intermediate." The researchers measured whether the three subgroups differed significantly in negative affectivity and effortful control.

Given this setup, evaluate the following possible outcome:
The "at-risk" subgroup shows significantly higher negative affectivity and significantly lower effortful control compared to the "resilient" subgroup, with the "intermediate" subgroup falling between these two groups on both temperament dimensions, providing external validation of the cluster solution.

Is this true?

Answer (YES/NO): YES